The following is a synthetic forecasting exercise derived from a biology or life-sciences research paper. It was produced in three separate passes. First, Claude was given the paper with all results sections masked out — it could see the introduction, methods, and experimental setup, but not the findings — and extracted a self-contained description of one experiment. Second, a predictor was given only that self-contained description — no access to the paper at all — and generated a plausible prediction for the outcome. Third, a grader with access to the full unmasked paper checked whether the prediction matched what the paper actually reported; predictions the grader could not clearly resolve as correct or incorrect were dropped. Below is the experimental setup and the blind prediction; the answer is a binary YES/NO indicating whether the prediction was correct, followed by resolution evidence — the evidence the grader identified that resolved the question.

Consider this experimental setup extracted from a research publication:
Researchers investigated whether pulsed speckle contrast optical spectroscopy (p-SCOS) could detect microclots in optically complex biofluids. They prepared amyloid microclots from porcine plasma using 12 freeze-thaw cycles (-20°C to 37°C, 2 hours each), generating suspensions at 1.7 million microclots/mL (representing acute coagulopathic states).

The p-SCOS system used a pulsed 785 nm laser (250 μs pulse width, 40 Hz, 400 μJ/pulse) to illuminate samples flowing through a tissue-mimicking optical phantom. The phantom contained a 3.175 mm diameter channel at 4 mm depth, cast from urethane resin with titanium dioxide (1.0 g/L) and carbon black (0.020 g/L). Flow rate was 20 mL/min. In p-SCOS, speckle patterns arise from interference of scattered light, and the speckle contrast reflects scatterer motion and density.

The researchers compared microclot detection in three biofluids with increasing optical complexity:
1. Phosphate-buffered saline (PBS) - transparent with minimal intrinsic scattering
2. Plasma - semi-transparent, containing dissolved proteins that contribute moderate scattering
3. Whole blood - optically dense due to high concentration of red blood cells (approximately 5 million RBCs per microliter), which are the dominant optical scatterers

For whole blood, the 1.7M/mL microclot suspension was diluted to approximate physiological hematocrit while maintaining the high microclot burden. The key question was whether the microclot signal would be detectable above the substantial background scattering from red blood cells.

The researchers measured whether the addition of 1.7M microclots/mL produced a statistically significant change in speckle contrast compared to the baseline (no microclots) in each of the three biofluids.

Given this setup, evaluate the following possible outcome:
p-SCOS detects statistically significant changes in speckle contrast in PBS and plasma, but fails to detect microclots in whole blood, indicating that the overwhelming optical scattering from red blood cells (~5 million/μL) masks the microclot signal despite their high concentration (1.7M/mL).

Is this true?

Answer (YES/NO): YES